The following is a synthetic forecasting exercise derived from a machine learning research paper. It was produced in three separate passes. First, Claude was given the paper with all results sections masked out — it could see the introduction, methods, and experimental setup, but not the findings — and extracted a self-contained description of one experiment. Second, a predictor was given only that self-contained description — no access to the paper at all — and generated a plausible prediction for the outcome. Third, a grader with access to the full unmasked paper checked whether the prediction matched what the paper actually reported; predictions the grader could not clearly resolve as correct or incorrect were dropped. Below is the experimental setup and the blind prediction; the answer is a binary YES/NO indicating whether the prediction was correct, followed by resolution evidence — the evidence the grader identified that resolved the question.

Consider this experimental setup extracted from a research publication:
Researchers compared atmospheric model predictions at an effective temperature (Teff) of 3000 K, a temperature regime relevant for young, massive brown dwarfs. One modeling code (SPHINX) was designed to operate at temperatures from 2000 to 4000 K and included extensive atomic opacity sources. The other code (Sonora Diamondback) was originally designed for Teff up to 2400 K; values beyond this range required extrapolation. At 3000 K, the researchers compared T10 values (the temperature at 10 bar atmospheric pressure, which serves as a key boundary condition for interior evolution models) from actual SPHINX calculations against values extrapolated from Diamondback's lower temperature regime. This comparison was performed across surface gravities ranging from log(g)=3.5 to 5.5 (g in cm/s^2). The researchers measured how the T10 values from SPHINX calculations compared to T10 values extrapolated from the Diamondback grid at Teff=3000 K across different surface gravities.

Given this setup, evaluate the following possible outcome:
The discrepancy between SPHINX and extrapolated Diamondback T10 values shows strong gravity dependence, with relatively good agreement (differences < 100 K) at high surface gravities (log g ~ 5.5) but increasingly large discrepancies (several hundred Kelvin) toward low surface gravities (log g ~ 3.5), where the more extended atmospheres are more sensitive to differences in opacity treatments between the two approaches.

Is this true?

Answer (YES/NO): NO